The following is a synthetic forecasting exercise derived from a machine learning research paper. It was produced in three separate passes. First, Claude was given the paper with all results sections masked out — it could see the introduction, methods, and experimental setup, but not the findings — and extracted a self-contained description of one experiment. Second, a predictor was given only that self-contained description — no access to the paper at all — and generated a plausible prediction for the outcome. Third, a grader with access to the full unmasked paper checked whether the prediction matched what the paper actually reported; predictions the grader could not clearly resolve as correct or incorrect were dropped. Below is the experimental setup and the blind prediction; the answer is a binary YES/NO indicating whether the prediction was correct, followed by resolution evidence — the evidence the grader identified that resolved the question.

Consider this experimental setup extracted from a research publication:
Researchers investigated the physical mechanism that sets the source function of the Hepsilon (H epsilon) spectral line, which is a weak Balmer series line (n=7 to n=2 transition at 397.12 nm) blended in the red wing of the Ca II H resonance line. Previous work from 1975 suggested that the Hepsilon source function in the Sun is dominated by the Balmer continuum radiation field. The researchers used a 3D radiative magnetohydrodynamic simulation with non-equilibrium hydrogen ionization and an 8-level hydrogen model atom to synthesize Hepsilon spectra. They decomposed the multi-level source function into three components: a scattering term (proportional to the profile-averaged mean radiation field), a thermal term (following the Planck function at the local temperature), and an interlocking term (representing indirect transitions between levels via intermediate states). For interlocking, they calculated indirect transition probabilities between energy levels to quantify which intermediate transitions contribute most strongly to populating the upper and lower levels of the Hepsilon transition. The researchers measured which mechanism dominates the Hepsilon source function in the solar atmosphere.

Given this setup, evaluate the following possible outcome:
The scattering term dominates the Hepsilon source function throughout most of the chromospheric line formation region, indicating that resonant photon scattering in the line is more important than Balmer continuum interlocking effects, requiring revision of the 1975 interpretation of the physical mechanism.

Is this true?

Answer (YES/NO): NO